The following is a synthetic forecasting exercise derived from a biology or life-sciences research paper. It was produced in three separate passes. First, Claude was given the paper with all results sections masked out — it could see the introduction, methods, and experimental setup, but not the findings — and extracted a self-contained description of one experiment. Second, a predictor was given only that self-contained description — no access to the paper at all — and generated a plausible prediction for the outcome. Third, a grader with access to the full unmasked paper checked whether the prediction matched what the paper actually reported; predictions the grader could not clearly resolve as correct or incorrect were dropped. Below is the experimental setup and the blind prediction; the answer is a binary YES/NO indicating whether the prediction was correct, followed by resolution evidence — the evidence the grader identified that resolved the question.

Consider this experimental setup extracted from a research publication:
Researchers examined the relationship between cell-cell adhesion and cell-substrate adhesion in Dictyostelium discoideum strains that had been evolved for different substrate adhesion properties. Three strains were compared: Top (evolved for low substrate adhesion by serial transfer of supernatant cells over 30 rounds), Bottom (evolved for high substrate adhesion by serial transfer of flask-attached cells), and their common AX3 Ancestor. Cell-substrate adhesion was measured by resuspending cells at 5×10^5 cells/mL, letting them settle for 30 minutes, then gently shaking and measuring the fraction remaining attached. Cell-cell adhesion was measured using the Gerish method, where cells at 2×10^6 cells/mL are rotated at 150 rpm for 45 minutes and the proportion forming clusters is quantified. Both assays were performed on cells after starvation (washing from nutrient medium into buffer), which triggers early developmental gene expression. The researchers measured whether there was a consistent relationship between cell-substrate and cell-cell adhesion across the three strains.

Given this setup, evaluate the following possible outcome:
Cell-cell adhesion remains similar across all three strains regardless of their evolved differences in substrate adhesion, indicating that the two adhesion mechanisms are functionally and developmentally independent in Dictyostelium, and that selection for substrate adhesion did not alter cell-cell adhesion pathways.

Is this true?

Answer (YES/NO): NO